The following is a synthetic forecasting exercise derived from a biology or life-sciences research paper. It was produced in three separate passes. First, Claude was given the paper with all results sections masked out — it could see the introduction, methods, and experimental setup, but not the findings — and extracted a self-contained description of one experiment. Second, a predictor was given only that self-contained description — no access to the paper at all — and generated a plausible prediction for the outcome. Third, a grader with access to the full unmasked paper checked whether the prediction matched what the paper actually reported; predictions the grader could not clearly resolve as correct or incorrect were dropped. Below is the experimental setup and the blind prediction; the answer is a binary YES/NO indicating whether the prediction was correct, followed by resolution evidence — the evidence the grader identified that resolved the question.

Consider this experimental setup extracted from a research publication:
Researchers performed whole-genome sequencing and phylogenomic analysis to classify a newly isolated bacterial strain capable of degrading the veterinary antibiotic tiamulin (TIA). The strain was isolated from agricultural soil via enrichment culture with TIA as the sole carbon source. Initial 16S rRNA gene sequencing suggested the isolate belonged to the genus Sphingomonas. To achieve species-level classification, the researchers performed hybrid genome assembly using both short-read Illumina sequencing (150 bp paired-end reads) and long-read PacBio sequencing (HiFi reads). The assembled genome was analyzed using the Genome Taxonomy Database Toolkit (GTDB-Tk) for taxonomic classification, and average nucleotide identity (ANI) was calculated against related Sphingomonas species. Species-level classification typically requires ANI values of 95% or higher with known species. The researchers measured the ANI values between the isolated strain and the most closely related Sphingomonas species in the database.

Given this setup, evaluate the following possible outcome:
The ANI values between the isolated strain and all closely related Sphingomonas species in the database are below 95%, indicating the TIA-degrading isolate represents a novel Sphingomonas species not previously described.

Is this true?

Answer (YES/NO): YES